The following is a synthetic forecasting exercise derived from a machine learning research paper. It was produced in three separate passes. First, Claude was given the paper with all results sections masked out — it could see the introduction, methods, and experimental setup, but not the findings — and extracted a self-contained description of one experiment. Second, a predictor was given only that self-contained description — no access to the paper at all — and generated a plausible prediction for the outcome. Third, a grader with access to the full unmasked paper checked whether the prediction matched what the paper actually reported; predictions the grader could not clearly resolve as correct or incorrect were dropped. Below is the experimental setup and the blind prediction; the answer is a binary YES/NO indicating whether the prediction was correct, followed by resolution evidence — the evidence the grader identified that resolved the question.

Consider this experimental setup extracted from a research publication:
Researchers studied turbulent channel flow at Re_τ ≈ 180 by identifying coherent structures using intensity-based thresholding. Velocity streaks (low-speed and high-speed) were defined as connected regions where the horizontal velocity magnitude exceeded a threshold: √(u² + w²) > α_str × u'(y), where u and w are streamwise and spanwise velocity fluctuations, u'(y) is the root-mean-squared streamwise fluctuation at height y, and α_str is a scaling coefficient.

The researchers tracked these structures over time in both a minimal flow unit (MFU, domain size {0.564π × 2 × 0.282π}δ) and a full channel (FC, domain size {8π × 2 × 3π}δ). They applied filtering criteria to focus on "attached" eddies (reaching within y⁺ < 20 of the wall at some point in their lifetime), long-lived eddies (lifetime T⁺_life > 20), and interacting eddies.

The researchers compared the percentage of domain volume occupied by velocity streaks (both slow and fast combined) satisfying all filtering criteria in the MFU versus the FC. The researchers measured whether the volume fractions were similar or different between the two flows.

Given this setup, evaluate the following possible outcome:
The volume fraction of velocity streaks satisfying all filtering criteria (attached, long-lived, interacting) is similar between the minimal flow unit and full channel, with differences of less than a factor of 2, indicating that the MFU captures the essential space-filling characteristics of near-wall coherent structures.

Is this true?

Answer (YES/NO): YES